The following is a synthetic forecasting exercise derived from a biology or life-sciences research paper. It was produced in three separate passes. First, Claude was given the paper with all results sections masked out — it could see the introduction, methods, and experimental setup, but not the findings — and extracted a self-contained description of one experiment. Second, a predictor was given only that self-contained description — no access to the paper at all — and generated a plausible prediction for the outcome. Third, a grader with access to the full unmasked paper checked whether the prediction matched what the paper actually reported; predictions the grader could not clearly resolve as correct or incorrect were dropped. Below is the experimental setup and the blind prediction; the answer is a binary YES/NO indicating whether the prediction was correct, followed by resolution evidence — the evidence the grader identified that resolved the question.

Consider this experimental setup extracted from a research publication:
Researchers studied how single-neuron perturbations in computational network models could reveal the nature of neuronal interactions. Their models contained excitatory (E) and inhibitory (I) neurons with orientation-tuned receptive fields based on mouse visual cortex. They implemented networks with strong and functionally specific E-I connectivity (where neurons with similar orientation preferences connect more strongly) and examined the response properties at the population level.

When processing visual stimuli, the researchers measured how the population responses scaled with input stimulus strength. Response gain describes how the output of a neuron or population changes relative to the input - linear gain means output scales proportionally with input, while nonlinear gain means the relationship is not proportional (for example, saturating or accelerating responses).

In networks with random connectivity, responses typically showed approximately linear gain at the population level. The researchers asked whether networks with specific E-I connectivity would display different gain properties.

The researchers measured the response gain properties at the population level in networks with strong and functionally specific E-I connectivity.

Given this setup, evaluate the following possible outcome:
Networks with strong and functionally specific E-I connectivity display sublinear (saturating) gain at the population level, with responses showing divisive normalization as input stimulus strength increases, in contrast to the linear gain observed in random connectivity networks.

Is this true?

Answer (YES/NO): NO